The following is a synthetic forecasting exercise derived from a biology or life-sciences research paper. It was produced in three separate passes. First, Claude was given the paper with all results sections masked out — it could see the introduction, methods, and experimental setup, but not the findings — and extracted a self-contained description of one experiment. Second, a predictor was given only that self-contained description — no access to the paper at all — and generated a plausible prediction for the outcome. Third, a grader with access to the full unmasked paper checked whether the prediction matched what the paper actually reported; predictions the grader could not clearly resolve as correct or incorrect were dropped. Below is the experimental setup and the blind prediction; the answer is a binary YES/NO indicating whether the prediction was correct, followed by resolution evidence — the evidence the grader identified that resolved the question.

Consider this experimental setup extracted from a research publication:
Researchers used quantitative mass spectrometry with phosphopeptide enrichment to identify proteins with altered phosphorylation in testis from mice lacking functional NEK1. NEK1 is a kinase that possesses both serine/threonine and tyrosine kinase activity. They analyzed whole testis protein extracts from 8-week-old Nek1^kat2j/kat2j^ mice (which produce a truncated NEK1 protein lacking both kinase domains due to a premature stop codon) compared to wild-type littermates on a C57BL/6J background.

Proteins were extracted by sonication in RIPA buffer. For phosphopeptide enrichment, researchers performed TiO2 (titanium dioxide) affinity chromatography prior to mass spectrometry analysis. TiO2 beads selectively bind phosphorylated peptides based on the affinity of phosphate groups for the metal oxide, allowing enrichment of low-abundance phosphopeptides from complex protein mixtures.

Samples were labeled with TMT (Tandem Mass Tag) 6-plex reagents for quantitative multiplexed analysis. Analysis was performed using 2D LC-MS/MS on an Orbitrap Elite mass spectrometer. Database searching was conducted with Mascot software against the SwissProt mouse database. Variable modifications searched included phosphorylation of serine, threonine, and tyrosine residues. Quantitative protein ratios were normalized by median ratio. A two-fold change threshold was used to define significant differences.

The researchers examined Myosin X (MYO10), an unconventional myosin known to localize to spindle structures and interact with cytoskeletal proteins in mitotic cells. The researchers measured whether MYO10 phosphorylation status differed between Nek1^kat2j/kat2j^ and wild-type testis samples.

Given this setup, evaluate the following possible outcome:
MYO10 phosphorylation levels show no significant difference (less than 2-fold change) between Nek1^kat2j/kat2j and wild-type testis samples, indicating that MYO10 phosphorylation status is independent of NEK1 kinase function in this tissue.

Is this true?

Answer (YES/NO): YES